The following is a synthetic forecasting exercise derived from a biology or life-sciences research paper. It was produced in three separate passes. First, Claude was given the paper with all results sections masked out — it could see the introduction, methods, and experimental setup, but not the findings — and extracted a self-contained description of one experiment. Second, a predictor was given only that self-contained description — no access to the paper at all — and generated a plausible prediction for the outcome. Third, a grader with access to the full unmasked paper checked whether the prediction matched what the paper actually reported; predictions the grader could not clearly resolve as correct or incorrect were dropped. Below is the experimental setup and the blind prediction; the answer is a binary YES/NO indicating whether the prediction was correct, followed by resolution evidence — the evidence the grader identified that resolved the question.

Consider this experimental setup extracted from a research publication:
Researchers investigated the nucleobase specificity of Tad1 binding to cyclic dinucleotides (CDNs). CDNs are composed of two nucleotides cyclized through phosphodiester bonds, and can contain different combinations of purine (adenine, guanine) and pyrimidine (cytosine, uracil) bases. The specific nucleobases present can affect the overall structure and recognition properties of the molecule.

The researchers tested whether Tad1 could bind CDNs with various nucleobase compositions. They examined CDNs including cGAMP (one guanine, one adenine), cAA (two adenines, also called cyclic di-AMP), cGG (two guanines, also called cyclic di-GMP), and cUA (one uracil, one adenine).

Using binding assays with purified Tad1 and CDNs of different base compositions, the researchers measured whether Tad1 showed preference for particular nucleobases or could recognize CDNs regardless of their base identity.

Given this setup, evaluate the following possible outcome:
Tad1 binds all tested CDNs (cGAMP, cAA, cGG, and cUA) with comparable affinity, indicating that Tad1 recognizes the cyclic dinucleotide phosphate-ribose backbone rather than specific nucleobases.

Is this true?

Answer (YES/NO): NO